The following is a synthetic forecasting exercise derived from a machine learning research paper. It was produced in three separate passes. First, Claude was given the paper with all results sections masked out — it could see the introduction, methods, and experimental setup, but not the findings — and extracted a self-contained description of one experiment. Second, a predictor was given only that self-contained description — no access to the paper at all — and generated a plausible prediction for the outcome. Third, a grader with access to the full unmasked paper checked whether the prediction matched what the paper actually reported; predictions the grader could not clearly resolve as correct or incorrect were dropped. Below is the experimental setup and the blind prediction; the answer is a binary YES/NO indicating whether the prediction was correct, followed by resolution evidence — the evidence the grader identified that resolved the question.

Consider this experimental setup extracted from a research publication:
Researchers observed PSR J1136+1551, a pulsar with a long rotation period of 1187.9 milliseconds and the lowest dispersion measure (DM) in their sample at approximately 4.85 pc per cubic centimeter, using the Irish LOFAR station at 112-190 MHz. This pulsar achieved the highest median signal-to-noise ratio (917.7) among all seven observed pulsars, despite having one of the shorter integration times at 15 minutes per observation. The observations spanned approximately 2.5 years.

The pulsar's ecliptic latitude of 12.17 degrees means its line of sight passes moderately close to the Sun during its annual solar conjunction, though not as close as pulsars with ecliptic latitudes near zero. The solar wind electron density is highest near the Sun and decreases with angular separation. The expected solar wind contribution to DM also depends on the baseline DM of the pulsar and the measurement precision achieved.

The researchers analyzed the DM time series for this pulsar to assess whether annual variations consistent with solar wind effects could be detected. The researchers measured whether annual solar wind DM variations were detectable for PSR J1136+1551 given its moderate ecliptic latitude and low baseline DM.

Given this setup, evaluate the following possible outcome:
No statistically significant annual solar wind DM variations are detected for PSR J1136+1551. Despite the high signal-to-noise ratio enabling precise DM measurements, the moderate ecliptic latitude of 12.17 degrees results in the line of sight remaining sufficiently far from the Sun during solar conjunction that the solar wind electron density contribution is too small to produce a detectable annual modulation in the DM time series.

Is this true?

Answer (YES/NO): YES